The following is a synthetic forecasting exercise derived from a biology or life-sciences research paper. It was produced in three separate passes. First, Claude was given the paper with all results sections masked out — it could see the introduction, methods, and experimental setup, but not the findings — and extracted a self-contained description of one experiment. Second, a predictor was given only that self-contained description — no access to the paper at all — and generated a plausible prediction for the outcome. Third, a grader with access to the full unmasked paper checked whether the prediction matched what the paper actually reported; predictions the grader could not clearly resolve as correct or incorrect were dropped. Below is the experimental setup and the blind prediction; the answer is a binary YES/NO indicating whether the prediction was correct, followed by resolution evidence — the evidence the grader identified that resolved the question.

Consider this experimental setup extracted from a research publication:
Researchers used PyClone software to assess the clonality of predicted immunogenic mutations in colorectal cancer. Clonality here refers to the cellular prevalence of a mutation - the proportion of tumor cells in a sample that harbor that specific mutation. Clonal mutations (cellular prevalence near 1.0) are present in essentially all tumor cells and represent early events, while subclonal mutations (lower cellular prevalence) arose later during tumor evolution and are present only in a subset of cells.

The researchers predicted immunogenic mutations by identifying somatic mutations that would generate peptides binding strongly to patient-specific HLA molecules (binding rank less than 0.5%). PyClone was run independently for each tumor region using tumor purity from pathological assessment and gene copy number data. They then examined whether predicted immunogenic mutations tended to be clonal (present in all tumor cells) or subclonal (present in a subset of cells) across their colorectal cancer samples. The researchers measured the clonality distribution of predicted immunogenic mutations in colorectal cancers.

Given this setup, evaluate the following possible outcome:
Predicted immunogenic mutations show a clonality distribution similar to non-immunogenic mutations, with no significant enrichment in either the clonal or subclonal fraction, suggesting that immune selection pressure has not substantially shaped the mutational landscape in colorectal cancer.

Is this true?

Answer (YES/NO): NO